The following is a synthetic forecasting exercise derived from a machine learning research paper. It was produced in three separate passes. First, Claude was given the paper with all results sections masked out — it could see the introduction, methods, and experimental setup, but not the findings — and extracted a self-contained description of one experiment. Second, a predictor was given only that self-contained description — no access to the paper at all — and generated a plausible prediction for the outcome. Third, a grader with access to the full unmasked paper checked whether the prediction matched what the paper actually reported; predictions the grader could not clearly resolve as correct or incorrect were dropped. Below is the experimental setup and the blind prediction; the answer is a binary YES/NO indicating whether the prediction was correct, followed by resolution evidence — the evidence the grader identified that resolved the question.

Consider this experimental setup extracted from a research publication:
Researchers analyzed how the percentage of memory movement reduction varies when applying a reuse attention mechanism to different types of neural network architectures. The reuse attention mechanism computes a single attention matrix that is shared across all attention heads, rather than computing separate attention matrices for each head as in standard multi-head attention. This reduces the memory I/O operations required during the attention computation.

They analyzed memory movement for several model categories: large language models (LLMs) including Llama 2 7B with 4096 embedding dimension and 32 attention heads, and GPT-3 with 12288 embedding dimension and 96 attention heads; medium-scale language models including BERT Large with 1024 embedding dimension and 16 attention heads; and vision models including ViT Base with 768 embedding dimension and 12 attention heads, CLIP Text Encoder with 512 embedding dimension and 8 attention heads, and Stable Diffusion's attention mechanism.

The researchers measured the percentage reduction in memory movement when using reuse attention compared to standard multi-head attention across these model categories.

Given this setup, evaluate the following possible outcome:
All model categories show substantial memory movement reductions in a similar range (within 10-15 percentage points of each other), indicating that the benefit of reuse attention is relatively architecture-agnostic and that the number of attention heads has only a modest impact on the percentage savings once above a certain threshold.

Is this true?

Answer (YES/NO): NO